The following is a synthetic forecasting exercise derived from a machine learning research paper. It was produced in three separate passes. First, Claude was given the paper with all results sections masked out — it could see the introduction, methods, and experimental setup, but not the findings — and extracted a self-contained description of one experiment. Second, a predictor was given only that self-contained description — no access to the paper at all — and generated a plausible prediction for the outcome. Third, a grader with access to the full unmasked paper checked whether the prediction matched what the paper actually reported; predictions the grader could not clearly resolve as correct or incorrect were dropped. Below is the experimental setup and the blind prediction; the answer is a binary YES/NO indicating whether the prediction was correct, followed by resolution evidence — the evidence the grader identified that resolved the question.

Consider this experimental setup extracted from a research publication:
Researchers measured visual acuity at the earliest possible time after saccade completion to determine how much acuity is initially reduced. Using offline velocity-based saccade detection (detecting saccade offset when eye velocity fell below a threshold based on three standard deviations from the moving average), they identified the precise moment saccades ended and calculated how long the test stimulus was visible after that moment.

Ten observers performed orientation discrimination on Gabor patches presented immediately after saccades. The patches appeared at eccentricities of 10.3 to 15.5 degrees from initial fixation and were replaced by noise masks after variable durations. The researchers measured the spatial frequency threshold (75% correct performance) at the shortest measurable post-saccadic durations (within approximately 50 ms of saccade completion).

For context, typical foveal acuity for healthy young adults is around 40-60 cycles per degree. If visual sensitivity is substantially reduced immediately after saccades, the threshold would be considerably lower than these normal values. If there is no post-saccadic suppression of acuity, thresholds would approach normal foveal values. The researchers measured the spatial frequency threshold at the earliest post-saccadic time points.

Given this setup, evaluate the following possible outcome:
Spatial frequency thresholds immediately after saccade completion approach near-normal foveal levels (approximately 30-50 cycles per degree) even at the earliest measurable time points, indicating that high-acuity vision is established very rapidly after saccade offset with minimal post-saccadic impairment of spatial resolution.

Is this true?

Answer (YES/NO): NO